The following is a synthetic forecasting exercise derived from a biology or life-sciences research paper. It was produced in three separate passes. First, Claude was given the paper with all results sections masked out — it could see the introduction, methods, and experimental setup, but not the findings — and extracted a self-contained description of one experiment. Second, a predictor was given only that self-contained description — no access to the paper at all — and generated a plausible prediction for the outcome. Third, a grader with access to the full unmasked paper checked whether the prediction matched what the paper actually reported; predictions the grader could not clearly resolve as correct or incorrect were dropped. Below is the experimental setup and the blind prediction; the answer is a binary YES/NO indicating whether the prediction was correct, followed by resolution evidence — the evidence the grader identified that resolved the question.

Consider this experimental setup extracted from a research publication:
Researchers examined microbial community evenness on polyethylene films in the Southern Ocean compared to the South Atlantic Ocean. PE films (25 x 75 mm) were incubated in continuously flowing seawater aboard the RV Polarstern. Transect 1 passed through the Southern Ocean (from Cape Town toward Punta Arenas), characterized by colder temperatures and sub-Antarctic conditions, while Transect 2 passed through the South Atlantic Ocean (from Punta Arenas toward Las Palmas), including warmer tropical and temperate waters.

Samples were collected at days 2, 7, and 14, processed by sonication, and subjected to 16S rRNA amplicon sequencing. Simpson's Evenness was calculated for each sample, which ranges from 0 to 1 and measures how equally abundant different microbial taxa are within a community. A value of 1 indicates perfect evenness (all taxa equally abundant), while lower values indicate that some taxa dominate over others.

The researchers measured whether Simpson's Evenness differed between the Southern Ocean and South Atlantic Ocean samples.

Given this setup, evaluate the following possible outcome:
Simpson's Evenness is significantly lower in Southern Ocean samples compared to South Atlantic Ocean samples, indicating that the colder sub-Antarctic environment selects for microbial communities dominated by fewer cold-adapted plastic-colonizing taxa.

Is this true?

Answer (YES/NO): NO